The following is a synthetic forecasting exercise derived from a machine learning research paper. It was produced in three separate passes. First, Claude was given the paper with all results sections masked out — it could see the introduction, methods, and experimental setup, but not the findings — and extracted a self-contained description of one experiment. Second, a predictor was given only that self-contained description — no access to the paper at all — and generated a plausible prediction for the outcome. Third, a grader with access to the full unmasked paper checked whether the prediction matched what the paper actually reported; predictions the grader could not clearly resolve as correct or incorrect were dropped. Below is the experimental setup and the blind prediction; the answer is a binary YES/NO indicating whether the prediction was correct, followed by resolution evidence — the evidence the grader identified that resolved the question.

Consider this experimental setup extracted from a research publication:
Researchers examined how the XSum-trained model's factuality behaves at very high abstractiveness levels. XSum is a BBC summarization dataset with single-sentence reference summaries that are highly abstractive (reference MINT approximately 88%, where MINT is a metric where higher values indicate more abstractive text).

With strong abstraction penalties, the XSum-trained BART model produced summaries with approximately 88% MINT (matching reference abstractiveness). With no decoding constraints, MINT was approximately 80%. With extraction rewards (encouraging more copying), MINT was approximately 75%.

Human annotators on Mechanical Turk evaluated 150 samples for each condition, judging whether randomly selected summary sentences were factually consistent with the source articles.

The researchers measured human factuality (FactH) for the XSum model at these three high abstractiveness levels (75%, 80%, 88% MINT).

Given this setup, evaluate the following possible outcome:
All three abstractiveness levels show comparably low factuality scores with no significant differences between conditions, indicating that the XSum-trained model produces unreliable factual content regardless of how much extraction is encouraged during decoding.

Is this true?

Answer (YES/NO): NO